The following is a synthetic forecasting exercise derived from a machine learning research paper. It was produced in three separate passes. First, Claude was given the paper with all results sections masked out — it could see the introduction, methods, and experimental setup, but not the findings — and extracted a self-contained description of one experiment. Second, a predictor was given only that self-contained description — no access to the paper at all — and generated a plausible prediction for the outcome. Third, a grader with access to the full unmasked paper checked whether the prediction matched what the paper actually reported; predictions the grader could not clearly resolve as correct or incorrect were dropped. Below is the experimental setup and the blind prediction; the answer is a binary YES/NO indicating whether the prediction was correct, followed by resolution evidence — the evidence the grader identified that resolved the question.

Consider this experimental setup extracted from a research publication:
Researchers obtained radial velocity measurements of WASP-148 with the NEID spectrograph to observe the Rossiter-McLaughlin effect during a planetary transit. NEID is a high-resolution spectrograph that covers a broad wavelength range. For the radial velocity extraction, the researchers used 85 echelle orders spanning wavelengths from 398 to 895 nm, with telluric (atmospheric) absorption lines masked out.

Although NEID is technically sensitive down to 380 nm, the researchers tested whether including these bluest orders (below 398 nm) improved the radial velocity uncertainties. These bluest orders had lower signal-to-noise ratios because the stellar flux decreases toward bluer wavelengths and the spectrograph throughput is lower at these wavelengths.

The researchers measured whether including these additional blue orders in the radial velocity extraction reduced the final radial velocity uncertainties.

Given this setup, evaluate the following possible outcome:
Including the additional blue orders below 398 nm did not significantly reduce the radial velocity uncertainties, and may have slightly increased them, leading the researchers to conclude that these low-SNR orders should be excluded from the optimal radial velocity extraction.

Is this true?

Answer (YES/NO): YES